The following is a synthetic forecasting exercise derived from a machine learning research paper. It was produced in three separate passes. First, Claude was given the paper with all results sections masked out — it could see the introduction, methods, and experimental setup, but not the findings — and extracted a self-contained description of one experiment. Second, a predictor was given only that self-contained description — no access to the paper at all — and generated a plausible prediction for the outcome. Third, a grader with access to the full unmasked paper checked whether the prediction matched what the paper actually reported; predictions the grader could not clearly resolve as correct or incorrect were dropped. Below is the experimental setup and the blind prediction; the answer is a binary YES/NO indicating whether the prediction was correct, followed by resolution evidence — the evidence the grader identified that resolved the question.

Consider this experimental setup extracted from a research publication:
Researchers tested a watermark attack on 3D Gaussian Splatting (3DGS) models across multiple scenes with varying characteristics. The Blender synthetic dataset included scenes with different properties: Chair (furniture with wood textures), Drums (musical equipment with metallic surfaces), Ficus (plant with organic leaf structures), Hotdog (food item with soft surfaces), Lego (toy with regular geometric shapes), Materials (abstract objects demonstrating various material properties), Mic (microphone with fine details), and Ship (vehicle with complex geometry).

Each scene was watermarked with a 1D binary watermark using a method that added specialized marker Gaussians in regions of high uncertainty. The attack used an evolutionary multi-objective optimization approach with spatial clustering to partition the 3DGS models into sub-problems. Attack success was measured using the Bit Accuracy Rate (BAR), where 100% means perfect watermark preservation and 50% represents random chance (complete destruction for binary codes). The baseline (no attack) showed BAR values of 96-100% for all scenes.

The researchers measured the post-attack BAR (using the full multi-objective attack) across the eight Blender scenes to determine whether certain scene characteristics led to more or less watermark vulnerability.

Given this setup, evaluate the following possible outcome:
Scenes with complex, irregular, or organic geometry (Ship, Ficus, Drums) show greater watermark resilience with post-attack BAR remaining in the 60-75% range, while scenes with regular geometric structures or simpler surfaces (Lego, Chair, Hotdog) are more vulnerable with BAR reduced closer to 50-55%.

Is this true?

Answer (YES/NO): NO